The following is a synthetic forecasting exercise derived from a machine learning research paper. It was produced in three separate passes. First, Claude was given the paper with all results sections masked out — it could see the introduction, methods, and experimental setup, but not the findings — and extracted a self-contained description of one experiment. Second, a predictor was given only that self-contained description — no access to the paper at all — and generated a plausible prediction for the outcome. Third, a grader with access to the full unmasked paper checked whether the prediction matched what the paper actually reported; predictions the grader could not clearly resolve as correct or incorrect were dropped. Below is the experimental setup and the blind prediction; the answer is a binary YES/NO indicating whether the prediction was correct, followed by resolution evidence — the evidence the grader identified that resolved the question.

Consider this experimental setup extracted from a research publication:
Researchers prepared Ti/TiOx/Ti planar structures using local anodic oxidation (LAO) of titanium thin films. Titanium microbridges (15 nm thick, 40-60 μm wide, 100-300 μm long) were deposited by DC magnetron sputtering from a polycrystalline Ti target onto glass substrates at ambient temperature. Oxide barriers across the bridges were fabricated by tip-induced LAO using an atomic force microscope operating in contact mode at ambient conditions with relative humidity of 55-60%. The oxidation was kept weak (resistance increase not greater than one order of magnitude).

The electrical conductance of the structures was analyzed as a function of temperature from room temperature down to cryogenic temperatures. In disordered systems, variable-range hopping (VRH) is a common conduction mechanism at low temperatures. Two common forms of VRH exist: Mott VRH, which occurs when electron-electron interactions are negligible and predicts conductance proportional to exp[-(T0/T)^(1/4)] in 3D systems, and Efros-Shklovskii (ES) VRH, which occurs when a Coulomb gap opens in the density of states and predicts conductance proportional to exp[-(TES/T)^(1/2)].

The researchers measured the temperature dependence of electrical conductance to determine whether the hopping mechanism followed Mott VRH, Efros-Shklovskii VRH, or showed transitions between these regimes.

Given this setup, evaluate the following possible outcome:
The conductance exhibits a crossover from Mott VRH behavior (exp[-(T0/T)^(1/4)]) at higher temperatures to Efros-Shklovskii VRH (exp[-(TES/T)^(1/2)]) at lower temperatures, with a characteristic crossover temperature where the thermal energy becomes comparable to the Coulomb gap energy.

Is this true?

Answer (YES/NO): YES